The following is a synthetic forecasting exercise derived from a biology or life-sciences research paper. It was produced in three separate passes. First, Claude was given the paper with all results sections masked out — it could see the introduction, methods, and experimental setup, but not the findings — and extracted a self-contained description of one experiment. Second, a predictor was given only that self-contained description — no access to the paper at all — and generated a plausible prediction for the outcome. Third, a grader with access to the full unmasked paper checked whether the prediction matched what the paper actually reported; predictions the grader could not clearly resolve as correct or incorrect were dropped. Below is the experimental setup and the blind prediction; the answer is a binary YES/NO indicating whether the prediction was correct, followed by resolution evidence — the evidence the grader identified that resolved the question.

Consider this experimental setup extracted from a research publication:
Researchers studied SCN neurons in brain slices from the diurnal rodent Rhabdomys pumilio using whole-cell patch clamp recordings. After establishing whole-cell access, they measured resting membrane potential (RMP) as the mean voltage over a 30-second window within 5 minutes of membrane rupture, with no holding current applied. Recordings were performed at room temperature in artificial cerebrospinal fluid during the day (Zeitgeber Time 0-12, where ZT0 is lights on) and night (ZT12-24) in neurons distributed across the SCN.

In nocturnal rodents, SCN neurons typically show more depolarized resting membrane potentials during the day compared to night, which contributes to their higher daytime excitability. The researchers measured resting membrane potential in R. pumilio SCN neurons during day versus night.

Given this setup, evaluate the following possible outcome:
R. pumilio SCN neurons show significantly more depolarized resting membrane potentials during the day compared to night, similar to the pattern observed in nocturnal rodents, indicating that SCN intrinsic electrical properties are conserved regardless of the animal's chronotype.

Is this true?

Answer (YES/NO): YES